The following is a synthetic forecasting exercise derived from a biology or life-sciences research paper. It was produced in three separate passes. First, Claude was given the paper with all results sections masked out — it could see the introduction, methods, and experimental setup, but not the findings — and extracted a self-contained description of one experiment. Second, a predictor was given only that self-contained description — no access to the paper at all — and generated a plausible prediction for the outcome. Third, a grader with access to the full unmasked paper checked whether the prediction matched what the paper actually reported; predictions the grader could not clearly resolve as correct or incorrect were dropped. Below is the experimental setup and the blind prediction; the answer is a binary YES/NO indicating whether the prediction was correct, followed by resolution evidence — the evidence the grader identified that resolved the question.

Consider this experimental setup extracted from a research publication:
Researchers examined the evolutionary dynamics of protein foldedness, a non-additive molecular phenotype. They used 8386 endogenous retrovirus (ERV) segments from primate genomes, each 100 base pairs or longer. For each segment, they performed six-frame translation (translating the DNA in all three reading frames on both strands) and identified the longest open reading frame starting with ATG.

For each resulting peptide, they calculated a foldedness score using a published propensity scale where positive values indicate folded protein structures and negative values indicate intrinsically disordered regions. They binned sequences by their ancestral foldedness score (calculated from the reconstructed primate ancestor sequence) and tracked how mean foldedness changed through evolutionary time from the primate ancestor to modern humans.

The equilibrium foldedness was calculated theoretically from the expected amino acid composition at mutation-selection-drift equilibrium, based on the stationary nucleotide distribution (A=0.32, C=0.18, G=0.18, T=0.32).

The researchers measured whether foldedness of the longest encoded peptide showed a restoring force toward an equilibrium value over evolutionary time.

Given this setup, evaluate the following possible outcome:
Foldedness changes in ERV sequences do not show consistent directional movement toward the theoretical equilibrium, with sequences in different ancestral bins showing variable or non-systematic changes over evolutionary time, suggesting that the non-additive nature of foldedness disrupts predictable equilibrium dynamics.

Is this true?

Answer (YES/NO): NO